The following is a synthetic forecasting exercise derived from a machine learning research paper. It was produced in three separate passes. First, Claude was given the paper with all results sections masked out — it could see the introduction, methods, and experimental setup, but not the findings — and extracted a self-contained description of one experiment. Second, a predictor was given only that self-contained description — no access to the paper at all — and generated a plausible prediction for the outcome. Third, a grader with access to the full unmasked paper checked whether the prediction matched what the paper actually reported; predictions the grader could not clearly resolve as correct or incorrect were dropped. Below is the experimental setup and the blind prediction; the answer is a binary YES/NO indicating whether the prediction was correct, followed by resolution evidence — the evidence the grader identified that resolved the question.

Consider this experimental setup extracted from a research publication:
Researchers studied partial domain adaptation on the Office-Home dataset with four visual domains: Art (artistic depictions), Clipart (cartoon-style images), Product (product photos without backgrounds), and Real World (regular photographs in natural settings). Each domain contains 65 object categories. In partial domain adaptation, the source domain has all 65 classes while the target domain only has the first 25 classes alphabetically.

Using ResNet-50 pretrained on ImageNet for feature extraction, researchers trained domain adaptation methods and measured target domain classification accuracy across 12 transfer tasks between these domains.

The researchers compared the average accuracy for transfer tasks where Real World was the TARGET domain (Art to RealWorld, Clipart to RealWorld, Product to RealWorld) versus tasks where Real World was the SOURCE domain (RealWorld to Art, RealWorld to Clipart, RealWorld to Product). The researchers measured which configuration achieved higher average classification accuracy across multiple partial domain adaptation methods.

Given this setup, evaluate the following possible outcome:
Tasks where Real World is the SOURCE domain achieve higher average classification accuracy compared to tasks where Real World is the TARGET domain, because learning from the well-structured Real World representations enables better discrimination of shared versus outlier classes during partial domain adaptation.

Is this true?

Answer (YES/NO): NO